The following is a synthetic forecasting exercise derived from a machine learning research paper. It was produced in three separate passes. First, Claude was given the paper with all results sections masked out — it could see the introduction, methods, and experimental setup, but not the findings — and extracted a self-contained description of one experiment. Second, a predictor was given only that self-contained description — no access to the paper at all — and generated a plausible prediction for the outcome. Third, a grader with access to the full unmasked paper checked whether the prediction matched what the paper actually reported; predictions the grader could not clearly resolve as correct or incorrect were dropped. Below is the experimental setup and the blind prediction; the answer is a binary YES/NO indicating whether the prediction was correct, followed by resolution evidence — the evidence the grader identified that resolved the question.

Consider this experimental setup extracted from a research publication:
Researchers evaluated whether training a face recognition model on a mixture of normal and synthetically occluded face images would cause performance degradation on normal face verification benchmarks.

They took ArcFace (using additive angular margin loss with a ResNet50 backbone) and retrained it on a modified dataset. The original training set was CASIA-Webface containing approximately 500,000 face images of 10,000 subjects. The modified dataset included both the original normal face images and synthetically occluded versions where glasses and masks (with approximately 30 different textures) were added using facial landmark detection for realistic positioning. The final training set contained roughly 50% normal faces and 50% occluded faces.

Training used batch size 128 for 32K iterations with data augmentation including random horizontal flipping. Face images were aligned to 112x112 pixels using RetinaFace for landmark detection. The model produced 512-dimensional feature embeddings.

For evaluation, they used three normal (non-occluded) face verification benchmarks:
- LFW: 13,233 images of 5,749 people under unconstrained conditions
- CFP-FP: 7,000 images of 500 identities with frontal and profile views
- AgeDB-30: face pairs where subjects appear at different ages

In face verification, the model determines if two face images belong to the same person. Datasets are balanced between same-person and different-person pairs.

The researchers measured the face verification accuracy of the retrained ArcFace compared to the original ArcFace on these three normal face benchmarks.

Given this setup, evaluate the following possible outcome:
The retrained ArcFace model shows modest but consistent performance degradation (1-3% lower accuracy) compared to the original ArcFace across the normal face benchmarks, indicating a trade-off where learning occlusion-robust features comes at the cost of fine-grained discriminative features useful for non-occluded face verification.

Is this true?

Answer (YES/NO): NO